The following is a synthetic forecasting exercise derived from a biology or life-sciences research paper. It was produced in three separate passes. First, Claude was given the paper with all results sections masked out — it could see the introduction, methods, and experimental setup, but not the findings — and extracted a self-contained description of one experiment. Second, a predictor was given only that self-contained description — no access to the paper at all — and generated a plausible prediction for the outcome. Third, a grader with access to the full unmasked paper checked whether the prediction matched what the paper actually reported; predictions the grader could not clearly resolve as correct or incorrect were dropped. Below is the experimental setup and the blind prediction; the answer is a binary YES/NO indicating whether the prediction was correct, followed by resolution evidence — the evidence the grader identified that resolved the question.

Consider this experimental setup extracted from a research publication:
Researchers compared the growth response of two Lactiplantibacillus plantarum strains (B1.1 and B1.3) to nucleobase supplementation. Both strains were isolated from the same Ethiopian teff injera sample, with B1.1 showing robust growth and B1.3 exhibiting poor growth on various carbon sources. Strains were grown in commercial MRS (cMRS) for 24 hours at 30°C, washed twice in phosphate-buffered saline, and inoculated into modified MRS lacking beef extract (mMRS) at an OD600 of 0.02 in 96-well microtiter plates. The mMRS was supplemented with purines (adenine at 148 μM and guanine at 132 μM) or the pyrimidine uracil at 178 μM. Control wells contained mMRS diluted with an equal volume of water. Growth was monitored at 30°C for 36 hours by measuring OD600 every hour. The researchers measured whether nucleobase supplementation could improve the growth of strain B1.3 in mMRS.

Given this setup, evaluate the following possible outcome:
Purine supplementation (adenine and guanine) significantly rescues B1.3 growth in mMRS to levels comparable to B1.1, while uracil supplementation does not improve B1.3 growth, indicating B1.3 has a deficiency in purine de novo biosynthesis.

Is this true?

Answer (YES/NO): NO